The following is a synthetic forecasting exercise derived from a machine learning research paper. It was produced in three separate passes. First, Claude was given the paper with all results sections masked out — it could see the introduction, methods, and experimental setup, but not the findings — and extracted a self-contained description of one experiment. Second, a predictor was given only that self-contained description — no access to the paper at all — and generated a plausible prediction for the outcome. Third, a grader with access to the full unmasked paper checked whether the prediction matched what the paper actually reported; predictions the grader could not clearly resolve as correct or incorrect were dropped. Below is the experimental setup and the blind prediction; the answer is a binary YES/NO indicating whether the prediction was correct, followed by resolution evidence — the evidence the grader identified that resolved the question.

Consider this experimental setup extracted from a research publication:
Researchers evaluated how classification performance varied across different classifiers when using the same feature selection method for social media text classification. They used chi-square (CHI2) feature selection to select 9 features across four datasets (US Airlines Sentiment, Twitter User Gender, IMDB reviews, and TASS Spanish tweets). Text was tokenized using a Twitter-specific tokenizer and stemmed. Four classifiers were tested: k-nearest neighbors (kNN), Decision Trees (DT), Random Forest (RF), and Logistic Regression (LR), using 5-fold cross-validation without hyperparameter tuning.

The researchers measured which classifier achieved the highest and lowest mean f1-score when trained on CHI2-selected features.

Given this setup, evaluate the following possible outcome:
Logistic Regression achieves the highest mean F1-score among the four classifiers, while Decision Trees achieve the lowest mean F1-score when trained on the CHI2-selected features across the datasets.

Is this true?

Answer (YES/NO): NO